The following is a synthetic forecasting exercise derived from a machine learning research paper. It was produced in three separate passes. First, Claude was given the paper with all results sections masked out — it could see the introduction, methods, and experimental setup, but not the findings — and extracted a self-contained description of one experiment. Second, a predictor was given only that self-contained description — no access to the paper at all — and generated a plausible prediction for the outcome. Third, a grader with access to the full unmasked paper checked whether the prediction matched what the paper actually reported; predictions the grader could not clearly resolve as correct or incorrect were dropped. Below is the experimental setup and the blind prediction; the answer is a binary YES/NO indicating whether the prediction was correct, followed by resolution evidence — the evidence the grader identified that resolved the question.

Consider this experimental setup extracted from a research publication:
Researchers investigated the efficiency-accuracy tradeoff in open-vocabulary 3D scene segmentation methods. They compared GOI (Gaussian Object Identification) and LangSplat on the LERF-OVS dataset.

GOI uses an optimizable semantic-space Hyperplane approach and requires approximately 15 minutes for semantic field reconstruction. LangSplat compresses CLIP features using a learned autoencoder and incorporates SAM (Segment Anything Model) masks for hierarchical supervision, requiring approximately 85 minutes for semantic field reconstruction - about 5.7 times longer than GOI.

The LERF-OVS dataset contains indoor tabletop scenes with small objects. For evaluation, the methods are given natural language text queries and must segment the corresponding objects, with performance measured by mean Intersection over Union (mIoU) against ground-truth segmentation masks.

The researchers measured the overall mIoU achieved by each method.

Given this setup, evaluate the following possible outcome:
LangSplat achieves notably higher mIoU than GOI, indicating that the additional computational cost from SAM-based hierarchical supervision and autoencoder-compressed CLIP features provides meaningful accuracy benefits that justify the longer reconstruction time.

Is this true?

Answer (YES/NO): YES